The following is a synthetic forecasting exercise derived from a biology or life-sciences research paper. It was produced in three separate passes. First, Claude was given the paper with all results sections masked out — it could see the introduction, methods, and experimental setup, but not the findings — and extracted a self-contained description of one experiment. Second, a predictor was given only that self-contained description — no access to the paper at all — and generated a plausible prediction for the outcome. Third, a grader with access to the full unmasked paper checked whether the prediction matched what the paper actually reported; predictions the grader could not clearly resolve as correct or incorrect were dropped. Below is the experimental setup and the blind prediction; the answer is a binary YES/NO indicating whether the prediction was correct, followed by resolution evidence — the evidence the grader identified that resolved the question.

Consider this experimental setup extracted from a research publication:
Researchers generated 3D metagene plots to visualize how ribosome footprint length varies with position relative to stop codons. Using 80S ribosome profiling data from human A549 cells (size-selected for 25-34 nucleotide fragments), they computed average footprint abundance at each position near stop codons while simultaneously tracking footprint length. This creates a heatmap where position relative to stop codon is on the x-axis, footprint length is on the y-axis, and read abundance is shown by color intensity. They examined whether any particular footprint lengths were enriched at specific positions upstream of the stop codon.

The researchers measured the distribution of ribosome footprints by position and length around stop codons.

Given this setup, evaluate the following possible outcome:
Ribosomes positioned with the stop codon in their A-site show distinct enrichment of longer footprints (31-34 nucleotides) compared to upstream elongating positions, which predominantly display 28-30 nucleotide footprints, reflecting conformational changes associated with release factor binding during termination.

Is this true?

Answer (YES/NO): NO